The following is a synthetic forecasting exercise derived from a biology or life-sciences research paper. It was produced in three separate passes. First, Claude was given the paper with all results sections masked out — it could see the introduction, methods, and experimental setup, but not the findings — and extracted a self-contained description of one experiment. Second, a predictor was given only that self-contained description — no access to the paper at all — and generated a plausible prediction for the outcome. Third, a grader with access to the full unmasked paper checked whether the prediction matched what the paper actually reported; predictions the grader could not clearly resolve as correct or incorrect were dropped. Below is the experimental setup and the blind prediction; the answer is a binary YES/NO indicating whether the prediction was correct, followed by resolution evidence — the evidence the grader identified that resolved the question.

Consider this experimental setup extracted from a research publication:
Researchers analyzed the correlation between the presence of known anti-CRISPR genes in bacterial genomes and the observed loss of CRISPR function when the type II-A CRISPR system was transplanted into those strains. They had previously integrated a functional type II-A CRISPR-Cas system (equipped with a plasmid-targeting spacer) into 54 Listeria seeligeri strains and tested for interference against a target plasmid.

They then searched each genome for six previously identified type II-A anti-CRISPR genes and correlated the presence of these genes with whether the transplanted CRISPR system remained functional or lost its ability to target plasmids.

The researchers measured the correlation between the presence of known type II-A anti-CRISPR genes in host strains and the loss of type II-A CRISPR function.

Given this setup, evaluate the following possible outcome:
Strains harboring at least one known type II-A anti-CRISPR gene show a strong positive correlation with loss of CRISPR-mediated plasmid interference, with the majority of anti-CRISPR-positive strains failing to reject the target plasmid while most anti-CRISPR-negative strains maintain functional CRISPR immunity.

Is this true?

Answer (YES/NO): YES